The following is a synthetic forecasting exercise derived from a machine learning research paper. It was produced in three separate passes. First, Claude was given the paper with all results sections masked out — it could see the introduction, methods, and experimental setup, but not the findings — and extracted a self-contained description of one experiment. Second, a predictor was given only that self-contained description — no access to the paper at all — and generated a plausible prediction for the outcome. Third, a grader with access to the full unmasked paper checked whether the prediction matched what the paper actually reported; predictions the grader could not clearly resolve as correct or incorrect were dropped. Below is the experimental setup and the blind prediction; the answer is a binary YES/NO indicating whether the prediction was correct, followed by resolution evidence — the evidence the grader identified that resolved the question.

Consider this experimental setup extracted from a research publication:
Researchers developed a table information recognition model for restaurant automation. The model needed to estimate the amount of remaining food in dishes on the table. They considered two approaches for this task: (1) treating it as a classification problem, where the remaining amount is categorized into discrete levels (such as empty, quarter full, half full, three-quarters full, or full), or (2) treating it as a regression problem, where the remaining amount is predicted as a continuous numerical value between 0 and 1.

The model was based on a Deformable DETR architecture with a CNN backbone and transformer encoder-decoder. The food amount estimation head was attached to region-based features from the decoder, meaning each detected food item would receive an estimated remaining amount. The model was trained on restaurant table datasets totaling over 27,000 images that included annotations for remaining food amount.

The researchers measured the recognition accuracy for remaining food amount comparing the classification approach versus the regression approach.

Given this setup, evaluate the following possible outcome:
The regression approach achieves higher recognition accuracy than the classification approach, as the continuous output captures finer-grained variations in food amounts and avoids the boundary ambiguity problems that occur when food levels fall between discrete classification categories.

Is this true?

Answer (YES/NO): NO